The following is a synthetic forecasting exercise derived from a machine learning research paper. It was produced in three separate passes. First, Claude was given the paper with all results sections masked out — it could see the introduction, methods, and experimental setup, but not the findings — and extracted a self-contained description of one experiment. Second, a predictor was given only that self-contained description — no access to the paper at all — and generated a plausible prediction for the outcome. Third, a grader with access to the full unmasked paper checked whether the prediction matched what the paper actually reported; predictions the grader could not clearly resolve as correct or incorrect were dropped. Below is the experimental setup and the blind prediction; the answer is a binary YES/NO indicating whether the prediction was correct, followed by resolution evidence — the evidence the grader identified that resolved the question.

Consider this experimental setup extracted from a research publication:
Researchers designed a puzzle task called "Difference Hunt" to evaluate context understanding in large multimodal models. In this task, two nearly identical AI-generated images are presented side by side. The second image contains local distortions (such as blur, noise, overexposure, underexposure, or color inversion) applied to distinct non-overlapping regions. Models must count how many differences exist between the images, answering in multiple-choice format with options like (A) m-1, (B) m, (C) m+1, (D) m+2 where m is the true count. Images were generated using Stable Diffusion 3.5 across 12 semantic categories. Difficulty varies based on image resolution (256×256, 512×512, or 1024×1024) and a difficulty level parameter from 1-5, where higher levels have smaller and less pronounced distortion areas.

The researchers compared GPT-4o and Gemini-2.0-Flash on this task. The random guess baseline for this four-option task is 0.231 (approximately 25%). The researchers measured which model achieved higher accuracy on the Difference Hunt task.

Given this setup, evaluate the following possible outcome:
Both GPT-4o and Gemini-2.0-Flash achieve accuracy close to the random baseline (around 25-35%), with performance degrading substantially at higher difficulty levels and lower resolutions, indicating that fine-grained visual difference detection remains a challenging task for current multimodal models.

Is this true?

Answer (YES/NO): NO